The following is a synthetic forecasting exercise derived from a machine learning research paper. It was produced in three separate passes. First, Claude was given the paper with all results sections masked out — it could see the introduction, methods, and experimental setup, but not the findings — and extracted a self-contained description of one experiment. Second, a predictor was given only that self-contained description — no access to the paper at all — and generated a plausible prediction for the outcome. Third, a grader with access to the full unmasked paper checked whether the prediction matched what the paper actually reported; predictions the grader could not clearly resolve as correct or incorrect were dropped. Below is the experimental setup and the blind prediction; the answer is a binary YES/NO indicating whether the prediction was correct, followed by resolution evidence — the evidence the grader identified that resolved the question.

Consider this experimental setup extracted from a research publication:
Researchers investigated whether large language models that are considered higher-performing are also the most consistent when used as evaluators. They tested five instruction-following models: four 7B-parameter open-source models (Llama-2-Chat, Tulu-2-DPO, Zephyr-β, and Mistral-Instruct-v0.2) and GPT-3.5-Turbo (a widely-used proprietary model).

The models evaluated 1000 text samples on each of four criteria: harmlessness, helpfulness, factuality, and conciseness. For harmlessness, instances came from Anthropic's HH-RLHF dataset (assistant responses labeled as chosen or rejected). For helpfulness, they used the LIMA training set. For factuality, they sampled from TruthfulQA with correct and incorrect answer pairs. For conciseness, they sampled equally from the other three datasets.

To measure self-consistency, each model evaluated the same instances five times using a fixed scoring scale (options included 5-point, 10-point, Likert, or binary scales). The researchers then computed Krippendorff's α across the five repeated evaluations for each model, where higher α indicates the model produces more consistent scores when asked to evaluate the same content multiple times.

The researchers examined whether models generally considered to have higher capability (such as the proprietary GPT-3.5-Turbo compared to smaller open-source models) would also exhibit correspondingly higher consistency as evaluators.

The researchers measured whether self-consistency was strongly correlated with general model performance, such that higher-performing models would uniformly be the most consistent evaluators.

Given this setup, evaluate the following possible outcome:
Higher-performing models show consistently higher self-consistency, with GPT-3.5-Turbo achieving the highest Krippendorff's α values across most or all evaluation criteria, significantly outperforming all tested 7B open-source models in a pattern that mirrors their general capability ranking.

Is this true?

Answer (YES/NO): NO